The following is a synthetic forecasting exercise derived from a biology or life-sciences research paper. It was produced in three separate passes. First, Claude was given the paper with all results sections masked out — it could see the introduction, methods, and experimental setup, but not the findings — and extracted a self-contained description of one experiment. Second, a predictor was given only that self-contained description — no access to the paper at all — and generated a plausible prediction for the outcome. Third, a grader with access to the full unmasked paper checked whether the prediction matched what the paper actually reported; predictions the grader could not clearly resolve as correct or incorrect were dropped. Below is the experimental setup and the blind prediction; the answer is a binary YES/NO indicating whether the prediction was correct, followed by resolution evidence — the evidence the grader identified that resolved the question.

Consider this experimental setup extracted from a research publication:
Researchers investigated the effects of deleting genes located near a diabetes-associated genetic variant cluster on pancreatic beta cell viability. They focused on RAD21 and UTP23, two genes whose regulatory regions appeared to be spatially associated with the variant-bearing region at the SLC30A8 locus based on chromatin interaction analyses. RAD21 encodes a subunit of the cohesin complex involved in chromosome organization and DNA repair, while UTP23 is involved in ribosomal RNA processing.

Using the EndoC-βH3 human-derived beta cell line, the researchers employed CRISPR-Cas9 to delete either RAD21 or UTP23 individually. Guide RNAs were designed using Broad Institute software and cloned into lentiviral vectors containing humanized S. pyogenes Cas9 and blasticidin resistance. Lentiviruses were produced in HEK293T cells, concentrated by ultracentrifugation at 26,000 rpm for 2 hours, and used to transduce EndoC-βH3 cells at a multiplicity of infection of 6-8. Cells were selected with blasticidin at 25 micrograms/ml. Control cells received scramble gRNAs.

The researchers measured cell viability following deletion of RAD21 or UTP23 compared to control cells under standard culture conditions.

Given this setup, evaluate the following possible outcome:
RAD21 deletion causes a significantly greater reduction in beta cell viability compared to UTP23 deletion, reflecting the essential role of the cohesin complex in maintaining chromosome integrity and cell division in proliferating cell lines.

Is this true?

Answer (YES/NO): NO